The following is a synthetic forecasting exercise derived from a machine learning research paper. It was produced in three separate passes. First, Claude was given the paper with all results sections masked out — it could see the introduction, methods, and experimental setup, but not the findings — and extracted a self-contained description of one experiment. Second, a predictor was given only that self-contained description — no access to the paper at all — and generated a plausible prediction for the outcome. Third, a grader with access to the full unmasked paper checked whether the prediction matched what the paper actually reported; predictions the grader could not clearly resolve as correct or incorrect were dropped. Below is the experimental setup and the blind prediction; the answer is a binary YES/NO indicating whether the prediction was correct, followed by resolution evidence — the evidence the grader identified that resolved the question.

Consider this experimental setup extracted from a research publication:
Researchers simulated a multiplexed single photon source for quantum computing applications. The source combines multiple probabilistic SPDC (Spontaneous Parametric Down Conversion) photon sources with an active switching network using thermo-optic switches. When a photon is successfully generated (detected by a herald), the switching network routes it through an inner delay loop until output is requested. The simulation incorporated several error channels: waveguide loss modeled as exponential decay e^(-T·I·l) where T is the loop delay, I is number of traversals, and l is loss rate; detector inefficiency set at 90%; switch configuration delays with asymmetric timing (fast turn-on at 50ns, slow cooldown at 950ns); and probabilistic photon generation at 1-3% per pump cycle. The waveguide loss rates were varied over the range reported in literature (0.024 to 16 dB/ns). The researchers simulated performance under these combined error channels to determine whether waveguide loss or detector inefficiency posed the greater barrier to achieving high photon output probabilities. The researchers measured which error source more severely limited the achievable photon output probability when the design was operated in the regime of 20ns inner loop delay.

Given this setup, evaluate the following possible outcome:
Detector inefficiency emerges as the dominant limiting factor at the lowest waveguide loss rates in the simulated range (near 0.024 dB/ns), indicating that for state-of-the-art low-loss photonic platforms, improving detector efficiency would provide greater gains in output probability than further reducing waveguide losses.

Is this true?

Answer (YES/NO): NO